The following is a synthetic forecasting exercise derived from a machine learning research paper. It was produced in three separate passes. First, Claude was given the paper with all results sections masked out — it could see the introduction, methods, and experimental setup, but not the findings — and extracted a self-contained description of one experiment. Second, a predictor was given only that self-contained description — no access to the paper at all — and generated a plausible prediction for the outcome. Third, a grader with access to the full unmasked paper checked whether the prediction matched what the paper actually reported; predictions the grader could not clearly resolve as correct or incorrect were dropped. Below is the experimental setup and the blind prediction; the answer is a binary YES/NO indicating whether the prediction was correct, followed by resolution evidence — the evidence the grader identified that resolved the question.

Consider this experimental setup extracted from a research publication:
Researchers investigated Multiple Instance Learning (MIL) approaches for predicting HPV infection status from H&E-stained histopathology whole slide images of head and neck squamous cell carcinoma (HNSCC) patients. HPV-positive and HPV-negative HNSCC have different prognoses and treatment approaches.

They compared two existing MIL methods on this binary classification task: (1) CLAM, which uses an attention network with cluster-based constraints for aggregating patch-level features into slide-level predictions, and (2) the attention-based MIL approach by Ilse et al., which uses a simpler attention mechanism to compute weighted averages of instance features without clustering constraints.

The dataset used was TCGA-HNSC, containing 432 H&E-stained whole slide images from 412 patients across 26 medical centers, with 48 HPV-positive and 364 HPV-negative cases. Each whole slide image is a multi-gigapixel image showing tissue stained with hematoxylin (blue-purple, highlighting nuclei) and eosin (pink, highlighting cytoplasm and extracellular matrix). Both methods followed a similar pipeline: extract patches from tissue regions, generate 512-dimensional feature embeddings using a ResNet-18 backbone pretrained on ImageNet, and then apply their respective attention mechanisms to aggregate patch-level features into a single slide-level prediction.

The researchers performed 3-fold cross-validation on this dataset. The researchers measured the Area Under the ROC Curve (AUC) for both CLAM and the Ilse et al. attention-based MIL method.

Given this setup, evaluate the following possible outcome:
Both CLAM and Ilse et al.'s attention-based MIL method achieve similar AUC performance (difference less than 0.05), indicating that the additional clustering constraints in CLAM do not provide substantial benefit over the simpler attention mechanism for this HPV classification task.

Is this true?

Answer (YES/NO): YES